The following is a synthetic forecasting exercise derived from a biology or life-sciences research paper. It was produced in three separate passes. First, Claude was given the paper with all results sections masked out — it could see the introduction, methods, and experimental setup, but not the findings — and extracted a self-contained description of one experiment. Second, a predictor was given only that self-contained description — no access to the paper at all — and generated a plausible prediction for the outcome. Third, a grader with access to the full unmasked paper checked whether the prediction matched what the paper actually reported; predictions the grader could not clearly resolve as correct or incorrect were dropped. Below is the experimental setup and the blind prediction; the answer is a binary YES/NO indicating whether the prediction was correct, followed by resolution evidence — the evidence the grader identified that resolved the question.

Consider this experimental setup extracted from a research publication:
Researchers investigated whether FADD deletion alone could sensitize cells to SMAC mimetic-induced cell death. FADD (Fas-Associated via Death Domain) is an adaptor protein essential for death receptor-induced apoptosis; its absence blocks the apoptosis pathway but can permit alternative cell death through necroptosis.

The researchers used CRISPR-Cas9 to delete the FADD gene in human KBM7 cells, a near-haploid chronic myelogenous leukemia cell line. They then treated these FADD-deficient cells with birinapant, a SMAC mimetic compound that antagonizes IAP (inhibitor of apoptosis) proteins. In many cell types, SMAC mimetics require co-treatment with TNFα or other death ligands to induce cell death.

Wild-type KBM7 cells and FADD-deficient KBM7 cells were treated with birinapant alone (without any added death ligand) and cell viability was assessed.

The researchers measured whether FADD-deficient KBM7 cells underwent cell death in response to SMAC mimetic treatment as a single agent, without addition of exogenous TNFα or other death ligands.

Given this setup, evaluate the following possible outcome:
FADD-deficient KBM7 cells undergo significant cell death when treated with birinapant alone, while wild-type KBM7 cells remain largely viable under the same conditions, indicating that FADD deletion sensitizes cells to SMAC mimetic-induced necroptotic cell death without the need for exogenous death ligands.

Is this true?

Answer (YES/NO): YES